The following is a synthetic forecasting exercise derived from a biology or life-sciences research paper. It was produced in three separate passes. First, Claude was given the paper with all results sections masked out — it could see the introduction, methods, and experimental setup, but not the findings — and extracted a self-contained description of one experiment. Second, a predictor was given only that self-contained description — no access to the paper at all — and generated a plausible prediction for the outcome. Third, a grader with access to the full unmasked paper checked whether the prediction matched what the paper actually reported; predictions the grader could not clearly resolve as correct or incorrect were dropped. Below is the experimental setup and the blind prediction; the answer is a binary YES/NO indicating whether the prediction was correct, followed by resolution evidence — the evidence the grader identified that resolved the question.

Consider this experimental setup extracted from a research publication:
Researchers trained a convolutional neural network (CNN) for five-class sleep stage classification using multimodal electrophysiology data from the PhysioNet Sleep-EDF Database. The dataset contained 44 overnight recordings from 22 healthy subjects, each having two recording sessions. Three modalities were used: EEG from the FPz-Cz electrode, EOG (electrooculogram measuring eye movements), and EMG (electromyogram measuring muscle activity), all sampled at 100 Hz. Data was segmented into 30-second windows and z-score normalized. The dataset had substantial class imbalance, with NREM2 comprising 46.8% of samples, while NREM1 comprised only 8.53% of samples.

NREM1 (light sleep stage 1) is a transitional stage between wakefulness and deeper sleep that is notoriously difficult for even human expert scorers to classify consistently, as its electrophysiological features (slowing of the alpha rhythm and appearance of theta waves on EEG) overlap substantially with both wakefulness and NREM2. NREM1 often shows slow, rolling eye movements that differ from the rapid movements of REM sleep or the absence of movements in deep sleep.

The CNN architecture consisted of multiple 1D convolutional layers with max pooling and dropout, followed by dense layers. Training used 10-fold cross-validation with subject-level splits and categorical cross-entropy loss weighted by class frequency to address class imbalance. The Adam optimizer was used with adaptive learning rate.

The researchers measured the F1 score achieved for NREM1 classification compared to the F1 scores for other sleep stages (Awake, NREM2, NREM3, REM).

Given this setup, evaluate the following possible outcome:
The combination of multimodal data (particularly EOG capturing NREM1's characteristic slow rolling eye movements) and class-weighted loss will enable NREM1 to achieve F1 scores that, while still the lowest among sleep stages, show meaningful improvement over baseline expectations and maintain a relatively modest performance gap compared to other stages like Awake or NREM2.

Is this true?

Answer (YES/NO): NO